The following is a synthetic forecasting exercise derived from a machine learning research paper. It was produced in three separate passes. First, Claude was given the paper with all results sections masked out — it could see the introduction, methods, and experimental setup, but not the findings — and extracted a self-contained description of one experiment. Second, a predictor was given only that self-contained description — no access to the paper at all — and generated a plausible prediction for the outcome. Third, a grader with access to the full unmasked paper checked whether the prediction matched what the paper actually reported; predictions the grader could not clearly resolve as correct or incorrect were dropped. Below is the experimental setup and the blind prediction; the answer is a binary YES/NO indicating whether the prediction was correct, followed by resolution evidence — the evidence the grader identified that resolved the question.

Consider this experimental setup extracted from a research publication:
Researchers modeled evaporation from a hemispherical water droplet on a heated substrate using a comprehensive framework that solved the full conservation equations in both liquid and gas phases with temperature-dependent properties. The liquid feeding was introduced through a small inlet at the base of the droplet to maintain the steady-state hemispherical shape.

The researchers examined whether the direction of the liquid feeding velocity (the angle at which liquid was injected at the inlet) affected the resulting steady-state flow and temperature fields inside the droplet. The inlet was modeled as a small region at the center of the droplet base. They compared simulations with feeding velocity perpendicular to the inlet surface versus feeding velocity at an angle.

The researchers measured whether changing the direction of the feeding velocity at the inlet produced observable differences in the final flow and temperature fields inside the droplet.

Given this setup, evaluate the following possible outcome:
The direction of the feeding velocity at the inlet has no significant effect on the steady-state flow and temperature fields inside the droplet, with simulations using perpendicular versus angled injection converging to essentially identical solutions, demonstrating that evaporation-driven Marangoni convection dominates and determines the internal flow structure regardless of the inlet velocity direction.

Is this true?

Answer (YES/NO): YES